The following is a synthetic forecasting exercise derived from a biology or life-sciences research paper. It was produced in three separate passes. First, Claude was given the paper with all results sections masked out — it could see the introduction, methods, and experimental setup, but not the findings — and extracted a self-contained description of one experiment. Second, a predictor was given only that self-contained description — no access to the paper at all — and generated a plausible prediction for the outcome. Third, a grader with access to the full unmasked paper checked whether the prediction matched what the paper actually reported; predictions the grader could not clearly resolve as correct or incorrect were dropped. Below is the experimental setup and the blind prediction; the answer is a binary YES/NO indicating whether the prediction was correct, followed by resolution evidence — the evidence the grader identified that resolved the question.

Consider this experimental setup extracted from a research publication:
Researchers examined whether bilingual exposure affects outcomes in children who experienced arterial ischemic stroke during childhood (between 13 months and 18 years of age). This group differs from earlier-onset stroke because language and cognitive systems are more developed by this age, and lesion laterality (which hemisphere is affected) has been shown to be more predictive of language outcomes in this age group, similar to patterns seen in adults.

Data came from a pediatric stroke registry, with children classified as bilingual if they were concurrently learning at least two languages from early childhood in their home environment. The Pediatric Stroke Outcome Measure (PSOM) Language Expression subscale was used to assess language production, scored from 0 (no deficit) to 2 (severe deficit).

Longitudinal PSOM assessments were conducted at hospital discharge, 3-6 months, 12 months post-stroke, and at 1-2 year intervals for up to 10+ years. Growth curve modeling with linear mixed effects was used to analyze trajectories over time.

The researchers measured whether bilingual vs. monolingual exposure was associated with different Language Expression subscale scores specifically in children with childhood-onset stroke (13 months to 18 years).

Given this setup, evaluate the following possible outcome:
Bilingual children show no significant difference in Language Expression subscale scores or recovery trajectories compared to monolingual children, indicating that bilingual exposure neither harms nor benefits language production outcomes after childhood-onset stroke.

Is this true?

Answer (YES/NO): YES